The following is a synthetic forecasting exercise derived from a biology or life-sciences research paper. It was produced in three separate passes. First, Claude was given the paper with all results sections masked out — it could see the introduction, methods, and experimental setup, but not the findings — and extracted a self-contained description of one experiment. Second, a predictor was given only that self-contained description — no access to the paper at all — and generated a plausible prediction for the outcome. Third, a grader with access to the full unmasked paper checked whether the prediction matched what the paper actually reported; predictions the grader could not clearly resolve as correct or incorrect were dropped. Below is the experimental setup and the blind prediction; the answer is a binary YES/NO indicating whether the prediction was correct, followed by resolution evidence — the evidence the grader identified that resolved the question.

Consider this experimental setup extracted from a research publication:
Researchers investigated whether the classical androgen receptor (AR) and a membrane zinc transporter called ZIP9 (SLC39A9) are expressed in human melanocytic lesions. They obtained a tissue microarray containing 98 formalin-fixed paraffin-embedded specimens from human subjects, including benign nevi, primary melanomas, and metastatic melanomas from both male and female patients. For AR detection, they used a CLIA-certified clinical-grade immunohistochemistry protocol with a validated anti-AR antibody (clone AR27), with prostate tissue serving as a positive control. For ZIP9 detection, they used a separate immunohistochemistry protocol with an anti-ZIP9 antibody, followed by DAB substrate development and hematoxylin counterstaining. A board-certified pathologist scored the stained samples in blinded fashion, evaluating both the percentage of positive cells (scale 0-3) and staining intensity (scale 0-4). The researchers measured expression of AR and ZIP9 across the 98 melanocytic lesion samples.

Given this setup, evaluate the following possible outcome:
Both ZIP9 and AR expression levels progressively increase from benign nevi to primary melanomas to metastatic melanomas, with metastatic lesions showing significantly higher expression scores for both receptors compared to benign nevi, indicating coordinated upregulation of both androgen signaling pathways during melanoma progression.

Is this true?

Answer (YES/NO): NO